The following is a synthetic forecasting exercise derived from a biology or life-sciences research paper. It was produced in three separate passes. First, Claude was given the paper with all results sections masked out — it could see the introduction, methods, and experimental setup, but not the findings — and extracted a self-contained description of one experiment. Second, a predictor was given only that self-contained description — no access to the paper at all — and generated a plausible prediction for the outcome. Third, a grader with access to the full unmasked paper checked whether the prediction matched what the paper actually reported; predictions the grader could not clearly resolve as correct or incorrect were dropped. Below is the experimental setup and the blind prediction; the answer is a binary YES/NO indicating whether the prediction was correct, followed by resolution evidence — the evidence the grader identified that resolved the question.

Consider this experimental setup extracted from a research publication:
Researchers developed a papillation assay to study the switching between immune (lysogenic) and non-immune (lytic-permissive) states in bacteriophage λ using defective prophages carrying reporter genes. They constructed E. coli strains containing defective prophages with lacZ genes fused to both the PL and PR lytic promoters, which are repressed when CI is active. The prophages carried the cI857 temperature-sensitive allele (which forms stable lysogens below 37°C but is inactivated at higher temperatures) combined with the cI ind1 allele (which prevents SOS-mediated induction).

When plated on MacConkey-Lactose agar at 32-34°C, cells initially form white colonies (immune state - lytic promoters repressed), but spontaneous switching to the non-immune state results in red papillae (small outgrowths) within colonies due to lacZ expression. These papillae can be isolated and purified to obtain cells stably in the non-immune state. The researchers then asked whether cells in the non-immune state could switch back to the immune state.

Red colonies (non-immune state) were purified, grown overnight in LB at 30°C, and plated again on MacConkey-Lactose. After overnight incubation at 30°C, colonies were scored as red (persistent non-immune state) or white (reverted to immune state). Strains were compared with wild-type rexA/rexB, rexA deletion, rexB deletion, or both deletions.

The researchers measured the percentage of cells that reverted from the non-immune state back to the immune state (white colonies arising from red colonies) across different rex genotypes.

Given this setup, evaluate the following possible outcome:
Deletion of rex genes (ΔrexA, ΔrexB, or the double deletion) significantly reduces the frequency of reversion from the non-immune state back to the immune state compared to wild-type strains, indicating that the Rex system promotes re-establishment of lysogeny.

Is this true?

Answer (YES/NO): NO